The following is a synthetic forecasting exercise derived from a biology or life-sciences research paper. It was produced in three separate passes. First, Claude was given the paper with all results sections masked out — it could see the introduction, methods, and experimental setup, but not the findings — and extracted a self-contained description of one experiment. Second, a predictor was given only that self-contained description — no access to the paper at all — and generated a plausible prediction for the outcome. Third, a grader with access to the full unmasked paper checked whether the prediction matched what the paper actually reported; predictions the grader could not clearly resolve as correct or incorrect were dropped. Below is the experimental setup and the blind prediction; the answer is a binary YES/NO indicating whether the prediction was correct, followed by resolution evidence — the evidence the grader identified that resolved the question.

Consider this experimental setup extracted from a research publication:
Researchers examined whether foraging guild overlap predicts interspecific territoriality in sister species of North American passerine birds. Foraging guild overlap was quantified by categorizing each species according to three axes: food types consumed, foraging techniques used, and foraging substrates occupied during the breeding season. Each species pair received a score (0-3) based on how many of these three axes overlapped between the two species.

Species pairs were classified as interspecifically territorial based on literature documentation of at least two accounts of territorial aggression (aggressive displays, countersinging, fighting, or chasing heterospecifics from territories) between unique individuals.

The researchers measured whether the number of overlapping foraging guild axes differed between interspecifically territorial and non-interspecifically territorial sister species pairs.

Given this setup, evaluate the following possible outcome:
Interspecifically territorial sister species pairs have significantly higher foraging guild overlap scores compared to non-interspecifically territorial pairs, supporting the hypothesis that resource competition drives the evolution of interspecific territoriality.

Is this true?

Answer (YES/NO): NO